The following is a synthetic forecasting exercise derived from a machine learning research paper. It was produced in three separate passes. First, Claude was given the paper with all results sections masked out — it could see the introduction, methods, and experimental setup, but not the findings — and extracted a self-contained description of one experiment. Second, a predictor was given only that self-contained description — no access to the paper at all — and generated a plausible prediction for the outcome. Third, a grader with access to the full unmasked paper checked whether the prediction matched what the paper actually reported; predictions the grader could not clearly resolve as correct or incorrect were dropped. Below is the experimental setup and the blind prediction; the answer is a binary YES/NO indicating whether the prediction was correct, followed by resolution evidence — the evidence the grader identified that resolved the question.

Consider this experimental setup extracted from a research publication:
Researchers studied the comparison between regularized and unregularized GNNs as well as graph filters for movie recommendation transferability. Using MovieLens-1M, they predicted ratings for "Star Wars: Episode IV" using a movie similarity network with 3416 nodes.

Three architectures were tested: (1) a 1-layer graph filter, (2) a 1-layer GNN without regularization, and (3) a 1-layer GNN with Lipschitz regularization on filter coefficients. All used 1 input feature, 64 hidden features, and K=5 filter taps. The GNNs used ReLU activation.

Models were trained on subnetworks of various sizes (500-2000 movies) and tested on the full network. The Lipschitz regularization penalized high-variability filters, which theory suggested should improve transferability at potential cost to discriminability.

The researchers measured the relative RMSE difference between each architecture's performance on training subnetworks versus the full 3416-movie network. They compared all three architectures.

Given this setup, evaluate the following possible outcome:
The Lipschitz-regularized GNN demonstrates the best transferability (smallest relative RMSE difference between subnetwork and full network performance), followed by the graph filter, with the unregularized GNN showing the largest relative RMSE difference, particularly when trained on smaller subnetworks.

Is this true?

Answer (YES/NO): NO